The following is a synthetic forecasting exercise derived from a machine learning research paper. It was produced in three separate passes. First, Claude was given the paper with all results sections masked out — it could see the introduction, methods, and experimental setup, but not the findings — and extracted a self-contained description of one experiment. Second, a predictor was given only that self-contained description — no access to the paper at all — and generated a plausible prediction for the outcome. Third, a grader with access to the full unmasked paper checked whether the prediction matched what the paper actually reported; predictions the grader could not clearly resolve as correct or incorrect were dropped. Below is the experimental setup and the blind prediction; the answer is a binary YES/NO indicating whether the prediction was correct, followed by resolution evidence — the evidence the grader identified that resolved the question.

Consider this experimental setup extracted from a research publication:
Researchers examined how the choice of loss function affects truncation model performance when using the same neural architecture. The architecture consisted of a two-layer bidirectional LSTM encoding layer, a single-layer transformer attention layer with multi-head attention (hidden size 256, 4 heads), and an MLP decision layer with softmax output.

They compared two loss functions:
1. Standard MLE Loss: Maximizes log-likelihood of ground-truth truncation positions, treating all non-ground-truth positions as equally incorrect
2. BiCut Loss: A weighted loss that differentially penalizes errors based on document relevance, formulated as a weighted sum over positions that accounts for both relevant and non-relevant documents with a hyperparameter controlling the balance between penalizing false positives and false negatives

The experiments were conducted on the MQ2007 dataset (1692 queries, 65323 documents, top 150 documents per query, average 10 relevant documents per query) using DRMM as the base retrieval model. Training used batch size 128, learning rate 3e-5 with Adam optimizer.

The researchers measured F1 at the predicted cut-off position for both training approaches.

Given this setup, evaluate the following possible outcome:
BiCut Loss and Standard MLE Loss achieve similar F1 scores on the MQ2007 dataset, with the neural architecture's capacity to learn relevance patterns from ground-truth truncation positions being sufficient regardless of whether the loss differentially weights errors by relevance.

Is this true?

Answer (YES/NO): NO